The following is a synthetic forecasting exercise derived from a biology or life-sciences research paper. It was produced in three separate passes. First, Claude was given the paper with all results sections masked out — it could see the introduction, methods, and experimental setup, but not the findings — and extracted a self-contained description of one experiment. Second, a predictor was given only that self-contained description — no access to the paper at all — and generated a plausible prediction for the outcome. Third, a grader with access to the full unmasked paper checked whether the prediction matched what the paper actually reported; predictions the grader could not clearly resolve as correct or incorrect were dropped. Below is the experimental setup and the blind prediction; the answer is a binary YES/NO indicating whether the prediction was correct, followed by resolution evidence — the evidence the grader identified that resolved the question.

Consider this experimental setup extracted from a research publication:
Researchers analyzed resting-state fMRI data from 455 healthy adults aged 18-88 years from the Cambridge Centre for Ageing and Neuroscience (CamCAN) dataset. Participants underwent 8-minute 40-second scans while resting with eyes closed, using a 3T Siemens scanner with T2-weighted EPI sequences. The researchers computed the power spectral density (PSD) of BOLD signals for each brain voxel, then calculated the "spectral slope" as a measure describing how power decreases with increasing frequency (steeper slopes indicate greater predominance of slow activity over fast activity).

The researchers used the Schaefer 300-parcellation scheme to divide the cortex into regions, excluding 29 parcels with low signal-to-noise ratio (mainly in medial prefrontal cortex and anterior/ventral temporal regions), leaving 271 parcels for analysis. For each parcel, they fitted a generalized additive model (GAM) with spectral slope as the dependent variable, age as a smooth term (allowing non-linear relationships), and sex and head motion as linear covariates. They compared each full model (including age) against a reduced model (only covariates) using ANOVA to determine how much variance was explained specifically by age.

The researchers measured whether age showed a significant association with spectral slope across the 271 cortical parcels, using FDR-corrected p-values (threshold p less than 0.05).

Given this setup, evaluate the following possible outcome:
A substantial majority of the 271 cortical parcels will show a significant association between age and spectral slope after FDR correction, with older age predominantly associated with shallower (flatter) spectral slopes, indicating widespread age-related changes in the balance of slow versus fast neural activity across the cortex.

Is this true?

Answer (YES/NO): YES